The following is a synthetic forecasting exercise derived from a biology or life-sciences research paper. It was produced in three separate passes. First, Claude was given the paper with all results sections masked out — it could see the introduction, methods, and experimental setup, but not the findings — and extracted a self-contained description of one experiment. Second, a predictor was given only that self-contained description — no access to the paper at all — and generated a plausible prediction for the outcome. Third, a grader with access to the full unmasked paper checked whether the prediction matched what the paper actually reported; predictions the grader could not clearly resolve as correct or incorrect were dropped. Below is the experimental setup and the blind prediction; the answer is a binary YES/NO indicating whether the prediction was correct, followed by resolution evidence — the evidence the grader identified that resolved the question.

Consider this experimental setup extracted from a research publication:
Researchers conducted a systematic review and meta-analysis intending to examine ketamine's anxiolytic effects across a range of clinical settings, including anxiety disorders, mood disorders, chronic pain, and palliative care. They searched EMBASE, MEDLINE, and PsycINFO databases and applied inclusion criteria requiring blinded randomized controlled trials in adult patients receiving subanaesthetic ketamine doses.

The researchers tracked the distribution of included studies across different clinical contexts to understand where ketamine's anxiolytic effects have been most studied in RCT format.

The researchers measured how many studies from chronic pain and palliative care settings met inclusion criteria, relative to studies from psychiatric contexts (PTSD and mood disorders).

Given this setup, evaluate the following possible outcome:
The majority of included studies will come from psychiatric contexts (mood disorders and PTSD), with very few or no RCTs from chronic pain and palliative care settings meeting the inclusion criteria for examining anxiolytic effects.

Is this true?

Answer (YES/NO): YES